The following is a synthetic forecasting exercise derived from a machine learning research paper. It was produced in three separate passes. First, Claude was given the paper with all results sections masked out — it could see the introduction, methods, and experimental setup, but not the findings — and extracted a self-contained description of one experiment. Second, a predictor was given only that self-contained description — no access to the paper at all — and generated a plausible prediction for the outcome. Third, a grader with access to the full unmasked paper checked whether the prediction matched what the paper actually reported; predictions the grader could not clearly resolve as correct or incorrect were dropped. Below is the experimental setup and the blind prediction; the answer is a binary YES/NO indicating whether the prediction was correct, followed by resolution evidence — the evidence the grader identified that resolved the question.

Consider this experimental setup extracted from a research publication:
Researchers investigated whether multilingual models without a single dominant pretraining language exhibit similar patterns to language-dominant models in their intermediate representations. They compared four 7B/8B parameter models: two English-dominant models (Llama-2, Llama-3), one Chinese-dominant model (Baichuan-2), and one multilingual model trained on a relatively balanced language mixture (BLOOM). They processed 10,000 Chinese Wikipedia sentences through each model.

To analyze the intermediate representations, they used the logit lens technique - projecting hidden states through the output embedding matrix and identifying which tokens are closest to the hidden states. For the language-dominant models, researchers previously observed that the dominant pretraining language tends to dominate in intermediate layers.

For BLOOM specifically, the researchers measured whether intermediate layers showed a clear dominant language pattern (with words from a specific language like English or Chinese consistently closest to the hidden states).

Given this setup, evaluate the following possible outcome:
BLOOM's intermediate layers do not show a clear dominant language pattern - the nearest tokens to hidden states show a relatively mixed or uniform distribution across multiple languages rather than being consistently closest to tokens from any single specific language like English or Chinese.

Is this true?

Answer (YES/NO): NO